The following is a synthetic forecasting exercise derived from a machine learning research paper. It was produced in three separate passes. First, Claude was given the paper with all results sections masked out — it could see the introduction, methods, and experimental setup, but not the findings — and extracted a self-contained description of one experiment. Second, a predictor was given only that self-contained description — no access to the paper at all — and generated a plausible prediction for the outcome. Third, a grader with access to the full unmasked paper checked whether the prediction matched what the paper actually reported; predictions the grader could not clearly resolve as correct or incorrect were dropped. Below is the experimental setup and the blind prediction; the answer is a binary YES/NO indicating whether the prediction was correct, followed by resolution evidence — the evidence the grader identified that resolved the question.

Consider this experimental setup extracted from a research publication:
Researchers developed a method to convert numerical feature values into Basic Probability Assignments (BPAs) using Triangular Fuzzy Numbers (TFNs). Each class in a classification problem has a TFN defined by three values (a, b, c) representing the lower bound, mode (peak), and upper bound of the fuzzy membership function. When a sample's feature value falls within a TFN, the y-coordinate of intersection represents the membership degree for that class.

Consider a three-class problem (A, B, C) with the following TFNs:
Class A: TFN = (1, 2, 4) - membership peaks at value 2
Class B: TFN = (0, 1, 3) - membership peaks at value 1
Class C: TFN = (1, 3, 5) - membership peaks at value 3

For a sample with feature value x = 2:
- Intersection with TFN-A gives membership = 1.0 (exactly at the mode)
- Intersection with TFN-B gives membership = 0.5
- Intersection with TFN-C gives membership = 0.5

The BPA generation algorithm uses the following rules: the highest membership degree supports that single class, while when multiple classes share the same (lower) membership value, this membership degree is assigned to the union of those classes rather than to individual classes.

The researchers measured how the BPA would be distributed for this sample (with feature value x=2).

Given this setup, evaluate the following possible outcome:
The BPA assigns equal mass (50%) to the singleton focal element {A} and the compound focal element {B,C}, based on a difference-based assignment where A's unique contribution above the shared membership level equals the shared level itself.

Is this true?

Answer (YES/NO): NO